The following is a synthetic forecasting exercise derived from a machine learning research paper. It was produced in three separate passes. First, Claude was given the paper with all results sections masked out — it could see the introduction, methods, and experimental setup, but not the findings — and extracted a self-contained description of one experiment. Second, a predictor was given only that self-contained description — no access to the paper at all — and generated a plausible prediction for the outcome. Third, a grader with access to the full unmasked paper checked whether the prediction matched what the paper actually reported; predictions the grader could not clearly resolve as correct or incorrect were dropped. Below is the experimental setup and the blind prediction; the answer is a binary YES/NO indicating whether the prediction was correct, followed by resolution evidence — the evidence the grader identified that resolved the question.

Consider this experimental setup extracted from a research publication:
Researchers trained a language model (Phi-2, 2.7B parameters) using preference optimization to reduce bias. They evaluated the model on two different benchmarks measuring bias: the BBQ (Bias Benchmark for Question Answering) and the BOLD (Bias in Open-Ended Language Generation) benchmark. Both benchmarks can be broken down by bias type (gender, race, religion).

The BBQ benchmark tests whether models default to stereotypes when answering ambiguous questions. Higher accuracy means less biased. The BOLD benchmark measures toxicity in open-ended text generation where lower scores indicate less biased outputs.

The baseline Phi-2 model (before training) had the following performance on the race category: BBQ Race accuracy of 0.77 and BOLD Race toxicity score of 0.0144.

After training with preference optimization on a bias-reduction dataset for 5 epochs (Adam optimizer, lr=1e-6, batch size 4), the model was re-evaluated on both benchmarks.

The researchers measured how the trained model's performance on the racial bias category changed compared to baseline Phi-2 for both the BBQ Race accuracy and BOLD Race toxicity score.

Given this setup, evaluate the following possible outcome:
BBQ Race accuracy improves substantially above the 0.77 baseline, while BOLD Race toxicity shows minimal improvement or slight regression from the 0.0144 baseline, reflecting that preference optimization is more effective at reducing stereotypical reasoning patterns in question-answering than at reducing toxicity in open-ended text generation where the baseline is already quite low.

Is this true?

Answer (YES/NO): YES